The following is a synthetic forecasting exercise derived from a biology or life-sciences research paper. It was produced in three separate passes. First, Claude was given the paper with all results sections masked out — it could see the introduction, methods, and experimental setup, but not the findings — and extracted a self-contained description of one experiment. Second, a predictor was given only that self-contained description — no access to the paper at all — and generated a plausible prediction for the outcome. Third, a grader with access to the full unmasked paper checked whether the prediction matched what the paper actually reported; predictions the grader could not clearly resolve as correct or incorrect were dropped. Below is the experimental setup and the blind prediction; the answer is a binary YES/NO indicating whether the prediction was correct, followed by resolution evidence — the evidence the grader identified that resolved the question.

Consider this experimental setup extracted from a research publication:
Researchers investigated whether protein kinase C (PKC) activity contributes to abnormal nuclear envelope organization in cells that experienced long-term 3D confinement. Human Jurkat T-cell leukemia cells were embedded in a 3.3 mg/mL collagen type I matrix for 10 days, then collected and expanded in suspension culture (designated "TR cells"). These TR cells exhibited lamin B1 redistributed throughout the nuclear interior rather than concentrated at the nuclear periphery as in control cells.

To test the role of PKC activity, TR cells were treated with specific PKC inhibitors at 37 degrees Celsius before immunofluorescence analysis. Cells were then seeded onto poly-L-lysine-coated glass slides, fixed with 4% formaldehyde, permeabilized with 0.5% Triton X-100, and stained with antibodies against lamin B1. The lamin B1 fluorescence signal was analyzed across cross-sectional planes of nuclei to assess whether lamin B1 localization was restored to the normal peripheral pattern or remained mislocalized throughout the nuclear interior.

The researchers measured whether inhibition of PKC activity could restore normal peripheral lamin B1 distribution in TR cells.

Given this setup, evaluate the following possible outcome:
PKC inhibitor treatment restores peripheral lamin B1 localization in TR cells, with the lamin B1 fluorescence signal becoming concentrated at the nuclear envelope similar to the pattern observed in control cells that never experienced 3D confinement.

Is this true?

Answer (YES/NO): YES